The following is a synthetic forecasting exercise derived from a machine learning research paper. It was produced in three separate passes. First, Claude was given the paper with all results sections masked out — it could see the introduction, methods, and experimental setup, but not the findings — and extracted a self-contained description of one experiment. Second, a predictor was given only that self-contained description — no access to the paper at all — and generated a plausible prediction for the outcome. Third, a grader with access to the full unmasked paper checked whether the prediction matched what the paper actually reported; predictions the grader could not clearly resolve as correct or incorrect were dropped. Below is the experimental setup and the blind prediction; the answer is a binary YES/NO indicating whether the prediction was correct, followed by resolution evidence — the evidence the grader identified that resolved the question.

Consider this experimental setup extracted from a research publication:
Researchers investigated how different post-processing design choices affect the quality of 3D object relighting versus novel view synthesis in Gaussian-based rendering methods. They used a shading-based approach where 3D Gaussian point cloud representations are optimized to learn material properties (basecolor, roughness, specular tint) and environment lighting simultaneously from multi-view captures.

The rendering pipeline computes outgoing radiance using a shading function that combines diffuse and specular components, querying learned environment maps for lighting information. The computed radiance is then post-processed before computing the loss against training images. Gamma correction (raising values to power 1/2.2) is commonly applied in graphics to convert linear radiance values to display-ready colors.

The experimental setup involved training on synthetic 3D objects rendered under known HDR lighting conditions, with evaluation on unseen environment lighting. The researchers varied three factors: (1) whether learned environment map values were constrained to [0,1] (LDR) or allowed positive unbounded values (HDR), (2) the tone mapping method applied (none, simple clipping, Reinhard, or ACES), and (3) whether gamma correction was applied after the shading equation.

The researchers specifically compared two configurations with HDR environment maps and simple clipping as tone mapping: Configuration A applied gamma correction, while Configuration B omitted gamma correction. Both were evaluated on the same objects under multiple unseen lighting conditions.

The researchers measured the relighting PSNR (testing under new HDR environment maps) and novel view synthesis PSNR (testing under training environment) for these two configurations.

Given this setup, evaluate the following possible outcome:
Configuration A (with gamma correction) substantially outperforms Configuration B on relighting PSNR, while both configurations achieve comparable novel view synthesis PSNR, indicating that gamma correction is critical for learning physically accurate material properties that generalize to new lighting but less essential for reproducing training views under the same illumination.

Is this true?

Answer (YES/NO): YES